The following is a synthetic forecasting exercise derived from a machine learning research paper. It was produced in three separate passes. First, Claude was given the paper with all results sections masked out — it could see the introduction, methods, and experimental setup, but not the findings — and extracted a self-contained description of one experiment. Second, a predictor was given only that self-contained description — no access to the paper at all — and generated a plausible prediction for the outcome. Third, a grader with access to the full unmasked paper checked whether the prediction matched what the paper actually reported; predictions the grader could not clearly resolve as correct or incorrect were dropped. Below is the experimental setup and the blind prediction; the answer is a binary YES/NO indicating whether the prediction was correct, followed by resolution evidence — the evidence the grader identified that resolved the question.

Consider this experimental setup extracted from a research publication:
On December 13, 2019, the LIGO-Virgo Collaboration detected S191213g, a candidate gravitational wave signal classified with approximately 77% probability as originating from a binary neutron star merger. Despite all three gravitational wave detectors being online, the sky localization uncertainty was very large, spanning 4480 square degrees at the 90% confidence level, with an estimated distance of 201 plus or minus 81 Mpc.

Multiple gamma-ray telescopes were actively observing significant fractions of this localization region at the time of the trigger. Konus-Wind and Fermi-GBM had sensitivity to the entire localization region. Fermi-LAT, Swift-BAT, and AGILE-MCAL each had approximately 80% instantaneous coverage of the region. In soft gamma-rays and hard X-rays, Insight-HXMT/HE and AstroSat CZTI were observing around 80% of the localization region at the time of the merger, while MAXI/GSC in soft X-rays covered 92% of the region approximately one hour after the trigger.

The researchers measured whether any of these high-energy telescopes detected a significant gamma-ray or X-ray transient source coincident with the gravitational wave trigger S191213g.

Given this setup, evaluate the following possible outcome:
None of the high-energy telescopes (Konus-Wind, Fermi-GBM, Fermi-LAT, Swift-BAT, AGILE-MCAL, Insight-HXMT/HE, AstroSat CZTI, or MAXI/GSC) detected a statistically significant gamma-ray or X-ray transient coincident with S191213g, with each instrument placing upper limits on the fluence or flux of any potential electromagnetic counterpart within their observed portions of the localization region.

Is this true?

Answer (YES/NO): YES